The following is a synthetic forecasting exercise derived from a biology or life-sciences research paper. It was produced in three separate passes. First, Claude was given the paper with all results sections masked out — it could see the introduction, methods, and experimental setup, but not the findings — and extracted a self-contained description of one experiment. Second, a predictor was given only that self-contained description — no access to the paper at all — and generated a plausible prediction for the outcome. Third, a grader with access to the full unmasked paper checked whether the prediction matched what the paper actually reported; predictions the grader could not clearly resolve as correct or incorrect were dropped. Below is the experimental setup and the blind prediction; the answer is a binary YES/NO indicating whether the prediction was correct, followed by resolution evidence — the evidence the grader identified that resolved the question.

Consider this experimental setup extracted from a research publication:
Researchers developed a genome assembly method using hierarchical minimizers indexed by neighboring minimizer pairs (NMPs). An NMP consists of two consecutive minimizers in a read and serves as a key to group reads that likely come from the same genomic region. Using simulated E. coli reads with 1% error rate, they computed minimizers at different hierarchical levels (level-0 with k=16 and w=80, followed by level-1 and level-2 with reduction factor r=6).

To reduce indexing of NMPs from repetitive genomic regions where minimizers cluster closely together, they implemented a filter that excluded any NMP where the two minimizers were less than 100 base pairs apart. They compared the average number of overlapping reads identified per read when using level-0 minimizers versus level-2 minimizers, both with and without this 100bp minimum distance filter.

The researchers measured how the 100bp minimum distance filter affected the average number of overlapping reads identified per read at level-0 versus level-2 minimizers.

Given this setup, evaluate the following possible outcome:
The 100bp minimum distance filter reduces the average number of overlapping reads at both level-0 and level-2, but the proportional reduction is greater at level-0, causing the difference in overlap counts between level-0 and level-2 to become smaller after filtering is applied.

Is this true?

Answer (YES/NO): NO